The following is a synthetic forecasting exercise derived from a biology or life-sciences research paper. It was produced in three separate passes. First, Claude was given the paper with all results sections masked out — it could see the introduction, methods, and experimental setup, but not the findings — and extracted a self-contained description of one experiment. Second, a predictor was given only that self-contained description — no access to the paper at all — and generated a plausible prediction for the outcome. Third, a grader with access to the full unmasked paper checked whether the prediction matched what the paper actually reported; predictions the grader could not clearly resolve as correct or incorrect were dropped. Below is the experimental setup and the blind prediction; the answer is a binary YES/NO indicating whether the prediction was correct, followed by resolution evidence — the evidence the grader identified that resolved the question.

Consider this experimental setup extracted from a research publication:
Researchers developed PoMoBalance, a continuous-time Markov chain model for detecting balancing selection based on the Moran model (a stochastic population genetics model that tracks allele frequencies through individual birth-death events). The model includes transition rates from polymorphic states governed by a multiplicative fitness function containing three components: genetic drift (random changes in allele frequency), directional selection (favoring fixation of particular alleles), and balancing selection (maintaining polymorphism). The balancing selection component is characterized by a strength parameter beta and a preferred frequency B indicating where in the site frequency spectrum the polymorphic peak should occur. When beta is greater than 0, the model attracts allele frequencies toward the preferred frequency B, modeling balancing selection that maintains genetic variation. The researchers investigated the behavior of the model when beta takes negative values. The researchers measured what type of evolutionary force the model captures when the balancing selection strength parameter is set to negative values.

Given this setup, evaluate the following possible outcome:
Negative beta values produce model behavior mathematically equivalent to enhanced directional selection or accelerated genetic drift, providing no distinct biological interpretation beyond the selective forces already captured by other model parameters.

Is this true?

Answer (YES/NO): NO